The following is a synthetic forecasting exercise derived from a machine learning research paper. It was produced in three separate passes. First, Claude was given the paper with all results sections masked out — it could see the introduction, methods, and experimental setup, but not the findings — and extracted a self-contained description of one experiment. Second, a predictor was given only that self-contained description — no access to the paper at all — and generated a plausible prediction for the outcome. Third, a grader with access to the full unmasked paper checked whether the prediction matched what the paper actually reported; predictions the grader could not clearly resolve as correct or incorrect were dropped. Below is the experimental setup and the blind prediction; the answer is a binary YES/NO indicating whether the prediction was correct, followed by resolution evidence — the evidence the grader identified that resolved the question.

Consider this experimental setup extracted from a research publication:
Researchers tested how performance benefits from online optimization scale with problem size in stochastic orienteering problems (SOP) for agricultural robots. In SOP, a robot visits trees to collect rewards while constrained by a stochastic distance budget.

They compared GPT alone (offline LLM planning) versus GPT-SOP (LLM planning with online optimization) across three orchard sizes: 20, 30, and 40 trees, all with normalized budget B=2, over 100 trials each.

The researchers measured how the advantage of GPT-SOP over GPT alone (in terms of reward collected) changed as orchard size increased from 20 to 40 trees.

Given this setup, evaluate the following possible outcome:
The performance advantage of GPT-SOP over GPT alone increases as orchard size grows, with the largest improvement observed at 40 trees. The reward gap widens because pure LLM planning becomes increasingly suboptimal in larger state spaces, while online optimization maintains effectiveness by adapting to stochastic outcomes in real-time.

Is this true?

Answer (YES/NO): YES